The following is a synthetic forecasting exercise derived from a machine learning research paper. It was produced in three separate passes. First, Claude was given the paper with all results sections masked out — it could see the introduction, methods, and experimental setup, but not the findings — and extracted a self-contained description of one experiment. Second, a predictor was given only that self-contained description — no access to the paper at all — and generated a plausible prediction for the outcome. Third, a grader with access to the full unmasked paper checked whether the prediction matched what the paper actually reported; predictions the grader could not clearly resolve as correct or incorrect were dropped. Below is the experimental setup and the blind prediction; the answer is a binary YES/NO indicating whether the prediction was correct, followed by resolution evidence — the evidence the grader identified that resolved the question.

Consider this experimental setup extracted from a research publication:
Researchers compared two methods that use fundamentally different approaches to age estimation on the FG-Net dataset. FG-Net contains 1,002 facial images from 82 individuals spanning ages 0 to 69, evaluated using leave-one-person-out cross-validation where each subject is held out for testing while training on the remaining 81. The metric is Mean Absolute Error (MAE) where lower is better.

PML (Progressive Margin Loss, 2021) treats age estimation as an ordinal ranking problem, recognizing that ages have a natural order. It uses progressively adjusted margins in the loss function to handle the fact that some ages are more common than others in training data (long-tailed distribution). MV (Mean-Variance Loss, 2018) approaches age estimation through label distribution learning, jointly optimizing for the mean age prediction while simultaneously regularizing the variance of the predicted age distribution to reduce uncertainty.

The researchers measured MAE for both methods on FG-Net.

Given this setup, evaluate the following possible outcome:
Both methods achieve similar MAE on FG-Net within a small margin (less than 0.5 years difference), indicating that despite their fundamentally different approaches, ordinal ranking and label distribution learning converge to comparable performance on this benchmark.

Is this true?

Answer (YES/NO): NO